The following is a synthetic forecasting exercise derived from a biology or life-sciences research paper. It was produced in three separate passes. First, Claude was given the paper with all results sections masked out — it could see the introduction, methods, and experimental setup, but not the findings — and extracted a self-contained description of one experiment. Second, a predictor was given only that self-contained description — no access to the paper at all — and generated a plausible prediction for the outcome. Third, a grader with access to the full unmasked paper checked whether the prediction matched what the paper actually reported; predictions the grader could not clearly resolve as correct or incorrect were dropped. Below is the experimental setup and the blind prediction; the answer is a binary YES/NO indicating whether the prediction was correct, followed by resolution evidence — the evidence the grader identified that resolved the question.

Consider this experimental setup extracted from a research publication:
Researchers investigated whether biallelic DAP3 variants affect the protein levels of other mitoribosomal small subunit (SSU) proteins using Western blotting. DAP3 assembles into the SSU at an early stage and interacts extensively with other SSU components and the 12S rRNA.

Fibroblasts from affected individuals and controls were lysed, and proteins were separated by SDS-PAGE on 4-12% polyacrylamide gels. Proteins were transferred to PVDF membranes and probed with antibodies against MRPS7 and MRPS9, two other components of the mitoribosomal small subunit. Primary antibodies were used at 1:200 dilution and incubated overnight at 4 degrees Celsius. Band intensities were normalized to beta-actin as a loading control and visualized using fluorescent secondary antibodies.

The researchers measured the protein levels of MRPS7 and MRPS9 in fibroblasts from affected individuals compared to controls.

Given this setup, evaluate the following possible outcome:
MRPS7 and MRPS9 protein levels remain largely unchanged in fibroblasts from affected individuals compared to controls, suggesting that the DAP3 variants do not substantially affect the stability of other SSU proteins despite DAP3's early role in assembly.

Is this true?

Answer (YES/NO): NO